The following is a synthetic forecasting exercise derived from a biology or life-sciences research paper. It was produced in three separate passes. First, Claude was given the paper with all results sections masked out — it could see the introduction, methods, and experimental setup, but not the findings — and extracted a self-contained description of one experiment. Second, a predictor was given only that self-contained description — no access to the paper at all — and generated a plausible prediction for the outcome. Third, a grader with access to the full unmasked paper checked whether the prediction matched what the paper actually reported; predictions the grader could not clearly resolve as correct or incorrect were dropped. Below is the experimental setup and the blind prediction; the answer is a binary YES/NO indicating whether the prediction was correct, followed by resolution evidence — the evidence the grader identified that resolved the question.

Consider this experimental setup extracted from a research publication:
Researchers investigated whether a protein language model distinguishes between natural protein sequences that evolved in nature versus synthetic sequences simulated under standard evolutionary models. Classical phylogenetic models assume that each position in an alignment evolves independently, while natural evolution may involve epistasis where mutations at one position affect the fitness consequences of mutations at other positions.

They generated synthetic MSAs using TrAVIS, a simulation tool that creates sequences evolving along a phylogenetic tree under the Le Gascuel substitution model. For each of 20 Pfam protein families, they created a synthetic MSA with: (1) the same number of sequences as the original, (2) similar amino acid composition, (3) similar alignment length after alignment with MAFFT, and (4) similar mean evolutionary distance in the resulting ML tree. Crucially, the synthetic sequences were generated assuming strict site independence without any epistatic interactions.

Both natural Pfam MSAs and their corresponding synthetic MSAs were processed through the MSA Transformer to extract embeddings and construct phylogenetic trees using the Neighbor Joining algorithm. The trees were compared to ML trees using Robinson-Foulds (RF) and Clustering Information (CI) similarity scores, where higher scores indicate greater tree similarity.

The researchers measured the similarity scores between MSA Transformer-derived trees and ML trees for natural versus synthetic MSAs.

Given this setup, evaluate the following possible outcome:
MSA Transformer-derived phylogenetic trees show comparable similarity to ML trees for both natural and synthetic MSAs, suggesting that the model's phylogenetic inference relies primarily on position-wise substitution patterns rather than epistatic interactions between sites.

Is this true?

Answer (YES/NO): NO